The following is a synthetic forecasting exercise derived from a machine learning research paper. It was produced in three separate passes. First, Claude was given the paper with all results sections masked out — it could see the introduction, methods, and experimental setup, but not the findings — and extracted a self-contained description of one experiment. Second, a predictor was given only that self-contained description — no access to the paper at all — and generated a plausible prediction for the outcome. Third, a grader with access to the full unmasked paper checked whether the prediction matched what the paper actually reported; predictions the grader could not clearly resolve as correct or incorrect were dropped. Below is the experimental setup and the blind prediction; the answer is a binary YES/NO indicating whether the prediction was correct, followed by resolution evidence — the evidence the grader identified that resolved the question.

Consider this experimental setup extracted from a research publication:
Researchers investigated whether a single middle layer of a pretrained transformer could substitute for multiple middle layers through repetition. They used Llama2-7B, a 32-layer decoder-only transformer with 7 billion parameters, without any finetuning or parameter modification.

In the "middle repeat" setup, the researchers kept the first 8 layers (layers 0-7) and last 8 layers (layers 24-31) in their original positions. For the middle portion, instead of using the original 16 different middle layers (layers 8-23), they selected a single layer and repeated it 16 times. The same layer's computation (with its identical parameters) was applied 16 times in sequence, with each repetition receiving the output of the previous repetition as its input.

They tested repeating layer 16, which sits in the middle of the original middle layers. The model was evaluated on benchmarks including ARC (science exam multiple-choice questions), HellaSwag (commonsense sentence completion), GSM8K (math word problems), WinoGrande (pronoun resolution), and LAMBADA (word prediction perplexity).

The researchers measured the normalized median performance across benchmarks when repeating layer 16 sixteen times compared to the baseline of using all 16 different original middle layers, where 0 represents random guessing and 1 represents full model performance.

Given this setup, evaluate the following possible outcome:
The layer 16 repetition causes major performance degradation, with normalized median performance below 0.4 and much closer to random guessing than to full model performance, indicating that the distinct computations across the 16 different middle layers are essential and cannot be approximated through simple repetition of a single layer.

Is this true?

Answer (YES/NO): YES